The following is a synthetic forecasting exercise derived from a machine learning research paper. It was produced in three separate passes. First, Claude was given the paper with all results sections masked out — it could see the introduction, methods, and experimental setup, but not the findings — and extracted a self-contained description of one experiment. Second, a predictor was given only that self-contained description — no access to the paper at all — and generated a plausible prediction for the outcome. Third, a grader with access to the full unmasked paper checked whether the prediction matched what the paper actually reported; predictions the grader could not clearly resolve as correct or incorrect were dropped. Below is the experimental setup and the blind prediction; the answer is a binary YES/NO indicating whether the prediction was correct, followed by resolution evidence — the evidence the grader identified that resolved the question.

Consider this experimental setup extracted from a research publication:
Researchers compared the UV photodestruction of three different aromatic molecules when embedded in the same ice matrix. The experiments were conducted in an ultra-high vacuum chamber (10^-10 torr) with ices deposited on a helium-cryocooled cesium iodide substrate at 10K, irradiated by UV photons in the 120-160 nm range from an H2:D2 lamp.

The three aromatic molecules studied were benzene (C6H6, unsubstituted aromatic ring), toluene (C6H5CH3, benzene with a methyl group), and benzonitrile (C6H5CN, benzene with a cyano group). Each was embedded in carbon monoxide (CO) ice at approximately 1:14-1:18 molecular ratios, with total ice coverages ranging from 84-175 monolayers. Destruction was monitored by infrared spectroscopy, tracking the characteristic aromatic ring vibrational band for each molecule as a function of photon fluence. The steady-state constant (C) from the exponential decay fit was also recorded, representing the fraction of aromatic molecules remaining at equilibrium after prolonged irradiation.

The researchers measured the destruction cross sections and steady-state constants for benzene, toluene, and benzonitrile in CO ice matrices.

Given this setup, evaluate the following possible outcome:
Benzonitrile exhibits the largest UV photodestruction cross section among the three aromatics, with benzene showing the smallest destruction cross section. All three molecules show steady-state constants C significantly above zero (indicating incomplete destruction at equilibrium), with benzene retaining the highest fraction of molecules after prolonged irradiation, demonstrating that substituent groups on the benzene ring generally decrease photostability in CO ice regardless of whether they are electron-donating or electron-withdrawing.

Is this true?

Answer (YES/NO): NO